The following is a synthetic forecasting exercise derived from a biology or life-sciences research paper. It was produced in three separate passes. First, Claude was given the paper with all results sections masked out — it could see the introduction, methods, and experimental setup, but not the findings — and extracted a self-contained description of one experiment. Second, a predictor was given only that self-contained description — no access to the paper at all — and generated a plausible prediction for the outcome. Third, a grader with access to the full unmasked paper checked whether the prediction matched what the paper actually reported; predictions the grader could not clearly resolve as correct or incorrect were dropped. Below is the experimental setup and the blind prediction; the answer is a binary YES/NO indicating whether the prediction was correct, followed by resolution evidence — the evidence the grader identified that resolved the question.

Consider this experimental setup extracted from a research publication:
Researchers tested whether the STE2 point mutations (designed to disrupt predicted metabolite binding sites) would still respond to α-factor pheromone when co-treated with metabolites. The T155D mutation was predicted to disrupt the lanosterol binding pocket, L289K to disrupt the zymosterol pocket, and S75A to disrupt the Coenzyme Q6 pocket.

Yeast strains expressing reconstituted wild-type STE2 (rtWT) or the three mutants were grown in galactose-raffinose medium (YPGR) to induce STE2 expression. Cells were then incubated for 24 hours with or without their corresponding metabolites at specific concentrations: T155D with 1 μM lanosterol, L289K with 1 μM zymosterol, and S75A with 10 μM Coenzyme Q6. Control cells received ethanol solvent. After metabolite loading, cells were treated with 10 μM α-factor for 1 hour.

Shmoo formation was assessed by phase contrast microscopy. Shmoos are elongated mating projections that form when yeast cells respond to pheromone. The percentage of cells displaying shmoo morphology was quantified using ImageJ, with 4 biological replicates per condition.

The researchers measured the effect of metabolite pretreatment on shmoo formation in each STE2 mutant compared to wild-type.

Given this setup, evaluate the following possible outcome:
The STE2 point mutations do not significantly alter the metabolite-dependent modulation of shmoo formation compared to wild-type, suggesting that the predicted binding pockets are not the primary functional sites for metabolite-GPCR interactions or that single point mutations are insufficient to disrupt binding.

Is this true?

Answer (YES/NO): NO